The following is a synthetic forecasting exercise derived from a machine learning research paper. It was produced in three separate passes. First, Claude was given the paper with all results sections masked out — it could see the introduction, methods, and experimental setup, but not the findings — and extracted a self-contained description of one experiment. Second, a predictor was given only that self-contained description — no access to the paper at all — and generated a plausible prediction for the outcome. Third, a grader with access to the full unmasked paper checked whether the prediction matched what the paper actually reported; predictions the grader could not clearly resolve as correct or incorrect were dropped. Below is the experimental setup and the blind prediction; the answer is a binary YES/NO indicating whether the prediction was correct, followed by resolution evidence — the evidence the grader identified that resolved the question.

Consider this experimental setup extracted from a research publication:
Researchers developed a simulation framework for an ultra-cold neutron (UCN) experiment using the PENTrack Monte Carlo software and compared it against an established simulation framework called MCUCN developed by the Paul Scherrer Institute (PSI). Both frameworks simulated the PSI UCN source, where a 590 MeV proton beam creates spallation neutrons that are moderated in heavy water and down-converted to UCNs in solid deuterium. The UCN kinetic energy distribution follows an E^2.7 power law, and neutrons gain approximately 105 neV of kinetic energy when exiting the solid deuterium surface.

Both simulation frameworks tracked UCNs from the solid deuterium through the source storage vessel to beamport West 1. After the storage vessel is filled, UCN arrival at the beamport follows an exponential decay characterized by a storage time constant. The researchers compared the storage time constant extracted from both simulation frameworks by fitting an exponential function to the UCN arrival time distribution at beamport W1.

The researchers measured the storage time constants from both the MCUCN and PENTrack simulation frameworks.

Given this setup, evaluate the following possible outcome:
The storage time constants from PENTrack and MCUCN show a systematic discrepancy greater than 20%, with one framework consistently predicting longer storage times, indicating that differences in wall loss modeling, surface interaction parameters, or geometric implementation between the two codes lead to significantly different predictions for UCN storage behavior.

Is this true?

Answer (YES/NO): NO